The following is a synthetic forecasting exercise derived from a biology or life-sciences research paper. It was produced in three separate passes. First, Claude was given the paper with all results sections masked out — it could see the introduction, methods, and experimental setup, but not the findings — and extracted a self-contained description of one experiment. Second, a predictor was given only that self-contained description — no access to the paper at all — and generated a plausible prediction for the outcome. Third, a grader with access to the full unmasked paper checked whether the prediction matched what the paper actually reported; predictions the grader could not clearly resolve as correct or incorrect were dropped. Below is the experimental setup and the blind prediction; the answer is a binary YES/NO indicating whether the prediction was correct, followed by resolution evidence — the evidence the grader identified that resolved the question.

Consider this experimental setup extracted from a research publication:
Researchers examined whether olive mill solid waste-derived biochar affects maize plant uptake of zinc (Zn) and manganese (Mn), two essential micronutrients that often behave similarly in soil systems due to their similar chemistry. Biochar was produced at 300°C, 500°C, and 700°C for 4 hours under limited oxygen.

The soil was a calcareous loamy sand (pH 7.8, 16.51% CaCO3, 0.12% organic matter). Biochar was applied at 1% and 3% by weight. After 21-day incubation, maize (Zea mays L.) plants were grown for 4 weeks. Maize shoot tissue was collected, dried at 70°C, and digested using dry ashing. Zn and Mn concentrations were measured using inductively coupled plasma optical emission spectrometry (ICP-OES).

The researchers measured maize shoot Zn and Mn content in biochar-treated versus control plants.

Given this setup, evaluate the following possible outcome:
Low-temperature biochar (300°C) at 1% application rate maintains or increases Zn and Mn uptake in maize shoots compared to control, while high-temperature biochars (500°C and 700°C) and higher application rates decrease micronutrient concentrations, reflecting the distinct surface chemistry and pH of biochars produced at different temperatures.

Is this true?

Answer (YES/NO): NO